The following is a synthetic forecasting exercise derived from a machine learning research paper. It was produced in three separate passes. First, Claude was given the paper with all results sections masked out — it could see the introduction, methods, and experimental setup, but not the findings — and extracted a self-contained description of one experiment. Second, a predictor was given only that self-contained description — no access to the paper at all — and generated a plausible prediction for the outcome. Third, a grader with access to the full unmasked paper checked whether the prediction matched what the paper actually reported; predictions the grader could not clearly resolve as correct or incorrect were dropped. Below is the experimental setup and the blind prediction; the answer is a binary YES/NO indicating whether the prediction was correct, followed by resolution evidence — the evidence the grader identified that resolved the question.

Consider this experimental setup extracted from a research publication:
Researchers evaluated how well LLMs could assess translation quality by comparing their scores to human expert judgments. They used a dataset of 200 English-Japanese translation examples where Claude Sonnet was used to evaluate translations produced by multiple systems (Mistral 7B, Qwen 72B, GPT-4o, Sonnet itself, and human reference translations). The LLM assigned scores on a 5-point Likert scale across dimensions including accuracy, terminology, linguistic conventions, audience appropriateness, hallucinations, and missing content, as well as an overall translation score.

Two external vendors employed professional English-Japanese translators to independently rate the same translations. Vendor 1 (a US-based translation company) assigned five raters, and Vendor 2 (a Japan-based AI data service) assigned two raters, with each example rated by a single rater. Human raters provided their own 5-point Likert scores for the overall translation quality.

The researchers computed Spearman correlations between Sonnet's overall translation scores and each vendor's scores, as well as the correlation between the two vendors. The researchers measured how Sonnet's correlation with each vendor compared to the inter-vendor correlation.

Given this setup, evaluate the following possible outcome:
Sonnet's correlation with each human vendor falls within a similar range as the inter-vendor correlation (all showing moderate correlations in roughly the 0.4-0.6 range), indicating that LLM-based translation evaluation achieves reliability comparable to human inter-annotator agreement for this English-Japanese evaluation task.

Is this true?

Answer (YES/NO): YES